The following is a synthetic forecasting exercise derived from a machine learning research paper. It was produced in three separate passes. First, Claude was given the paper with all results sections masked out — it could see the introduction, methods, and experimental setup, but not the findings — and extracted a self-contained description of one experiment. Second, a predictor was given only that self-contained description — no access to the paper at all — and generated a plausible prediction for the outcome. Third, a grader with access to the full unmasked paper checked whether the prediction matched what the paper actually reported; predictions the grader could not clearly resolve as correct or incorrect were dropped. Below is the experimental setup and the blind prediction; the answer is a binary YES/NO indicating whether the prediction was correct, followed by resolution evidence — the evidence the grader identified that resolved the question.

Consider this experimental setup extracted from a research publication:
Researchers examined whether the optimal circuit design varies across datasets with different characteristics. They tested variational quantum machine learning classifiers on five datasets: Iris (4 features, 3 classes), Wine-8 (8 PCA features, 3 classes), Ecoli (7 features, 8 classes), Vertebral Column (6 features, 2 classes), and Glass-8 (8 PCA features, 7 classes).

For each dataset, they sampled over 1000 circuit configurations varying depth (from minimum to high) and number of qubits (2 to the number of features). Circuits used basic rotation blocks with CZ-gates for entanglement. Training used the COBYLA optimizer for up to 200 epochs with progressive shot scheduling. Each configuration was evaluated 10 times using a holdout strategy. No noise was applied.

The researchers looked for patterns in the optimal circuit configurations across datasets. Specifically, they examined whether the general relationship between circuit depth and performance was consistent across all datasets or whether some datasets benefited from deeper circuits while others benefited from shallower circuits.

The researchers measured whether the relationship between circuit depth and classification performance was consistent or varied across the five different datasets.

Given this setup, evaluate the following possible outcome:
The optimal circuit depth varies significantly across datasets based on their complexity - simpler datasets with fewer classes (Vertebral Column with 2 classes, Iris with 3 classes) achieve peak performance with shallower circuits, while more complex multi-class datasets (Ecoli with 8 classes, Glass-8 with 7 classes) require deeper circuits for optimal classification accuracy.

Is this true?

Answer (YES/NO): NO